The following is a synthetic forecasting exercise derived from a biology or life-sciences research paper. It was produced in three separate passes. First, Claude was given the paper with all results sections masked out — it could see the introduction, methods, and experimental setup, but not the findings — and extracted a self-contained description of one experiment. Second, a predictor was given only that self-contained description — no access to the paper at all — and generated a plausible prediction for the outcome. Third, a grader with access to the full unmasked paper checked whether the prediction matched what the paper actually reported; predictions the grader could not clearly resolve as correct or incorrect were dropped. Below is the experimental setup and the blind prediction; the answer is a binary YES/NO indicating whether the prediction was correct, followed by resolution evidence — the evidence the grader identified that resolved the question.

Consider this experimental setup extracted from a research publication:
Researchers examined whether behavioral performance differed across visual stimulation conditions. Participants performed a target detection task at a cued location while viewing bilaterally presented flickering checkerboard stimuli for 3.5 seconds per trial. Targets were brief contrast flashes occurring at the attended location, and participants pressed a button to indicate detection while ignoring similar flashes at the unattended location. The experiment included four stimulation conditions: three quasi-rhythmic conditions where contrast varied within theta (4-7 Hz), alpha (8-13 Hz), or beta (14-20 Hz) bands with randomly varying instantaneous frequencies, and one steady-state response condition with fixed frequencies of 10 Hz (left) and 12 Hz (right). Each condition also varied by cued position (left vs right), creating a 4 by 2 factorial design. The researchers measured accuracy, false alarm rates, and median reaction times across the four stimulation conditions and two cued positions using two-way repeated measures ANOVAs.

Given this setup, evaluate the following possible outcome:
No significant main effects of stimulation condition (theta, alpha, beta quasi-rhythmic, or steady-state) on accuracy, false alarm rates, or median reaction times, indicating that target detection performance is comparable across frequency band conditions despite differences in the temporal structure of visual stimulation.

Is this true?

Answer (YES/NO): YES